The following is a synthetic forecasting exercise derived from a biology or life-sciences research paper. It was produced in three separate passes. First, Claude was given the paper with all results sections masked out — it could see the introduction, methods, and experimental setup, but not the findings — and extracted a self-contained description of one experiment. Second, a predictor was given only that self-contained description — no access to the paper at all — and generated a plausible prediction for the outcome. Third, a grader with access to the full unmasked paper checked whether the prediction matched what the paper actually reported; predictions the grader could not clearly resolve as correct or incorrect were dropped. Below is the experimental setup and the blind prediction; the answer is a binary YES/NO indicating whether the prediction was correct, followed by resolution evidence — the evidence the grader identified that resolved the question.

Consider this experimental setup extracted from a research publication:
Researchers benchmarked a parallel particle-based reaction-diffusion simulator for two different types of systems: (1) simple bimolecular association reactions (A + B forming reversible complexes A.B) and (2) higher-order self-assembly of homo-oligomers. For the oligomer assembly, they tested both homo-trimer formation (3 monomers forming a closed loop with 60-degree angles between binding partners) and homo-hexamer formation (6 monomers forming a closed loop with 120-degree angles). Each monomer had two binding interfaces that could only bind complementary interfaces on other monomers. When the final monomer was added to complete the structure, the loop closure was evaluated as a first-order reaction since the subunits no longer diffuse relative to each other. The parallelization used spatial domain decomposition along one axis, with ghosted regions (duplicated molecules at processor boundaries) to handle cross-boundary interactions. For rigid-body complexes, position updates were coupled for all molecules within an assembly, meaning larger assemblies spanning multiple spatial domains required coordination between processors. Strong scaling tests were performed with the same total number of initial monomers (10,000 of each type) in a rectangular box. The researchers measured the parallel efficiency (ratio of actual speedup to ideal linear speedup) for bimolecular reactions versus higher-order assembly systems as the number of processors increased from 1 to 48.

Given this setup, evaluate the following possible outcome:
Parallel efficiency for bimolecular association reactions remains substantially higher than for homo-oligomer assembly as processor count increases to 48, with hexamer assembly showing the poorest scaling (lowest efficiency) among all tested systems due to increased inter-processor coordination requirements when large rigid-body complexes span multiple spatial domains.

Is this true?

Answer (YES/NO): YES